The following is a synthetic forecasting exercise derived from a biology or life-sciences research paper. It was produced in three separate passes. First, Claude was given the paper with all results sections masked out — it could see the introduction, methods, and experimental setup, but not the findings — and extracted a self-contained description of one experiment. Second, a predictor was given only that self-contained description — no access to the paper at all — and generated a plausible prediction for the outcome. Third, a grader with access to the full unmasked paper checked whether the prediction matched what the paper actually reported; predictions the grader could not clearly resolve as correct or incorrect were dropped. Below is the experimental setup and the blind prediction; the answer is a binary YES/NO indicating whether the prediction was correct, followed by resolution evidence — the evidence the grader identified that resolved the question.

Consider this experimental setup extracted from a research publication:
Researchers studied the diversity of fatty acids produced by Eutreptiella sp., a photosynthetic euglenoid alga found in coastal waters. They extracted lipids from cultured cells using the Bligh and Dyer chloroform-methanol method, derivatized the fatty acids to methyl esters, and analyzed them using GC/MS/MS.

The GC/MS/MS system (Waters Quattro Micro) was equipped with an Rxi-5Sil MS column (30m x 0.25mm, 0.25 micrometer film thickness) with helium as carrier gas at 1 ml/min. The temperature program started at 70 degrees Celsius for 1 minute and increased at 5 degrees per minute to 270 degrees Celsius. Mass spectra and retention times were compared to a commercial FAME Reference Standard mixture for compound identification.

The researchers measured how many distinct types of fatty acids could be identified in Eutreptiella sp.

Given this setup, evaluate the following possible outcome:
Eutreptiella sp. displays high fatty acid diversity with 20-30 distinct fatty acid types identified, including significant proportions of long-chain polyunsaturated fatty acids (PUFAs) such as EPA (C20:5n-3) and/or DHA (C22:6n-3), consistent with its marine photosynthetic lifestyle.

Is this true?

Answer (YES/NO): YES